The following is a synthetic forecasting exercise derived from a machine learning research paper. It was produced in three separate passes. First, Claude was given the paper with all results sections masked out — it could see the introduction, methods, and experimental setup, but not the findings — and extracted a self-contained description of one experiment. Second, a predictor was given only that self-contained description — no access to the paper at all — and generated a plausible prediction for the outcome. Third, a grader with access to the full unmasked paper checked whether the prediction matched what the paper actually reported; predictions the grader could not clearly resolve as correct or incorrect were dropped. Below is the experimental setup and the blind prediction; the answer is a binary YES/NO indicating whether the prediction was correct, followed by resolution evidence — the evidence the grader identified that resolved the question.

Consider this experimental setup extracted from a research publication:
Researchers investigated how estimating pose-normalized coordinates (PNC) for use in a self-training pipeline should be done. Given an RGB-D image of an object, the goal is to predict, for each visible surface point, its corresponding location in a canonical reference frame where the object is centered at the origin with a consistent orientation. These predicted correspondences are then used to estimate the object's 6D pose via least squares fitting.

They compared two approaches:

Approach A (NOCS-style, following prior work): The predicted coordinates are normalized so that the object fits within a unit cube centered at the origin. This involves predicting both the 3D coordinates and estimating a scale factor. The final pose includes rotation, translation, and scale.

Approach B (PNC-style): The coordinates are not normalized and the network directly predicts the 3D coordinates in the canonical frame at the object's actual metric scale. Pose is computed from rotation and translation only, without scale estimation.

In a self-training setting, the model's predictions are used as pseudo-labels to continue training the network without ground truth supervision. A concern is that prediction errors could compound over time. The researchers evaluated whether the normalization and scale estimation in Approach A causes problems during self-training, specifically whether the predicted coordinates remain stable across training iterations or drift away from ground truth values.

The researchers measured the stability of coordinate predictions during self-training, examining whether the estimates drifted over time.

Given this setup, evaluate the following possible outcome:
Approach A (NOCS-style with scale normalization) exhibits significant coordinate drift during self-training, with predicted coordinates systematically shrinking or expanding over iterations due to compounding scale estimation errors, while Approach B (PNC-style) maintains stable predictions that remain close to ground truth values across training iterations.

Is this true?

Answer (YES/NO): YES